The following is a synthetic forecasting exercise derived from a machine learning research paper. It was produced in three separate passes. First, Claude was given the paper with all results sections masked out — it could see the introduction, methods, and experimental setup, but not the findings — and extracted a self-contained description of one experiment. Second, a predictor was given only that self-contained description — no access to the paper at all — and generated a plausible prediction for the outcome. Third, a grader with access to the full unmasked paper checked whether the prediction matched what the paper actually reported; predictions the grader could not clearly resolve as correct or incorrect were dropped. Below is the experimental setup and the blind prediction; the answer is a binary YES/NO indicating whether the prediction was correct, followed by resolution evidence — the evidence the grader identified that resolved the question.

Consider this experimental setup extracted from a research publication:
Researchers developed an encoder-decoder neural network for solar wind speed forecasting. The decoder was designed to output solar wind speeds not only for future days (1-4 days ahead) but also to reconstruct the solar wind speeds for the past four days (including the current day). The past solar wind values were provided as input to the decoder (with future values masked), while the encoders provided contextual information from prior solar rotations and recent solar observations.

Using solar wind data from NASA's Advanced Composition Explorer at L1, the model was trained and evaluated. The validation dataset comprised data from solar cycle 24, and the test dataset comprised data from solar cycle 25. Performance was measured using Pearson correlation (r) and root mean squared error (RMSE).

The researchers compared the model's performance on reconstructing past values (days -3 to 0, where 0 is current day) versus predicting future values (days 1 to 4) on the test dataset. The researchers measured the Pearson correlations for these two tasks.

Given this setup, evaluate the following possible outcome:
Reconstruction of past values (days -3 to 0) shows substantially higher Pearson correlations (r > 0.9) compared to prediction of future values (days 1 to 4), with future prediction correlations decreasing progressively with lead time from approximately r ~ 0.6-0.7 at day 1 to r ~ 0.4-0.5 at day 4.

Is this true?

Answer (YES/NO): NO